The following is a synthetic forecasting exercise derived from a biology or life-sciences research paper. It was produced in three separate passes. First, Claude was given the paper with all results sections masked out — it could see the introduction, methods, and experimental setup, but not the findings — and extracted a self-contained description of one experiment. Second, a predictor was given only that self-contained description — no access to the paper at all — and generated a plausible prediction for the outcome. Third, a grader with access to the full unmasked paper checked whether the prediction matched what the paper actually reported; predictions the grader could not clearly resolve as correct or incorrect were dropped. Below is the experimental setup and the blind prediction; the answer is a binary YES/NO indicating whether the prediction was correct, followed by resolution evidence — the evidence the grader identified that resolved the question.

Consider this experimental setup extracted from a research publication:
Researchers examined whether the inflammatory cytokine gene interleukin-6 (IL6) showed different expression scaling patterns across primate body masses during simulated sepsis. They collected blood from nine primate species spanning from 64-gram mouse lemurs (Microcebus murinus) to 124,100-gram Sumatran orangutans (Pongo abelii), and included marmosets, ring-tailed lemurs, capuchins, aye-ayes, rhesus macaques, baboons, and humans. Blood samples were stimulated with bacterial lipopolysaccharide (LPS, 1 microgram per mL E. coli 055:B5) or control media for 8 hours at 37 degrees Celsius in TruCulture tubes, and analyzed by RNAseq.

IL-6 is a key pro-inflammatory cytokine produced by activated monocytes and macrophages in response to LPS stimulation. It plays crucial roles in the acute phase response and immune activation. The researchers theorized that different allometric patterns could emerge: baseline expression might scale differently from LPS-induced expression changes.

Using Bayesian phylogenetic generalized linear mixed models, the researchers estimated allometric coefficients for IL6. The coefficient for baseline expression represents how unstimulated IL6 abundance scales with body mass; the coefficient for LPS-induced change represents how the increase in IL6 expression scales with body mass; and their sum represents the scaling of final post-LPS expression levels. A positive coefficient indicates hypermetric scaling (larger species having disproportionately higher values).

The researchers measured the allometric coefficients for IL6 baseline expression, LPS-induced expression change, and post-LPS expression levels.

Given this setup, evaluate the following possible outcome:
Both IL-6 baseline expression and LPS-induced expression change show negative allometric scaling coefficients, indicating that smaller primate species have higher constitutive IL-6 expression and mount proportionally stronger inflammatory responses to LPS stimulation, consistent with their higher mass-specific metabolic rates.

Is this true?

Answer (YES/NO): NO